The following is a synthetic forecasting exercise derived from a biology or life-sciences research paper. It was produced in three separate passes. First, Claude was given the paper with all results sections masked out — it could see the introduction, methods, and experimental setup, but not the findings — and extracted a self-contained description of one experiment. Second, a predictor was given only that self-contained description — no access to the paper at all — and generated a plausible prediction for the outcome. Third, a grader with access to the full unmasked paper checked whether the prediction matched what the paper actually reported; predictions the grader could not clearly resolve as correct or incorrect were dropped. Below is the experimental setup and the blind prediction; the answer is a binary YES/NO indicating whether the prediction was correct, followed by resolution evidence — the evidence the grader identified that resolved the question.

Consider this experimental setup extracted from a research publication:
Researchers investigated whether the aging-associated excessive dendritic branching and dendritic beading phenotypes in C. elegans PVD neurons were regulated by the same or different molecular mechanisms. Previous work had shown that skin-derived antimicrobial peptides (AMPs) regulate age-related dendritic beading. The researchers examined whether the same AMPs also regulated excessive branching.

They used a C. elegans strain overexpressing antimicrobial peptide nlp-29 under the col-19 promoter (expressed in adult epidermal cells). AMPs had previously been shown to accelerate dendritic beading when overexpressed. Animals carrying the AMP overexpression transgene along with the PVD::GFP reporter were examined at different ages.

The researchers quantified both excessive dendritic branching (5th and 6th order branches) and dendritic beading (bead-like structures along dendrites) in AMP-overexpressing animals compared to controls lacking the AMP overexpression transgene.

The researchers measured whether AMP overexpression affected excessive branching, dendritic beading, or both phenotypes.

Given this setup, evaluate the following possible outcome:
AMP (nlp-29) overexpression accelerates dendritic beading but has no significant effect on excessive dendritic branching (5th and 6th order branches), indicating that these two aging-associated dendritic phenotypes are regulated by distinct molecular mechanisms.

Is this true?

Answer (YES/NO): YES